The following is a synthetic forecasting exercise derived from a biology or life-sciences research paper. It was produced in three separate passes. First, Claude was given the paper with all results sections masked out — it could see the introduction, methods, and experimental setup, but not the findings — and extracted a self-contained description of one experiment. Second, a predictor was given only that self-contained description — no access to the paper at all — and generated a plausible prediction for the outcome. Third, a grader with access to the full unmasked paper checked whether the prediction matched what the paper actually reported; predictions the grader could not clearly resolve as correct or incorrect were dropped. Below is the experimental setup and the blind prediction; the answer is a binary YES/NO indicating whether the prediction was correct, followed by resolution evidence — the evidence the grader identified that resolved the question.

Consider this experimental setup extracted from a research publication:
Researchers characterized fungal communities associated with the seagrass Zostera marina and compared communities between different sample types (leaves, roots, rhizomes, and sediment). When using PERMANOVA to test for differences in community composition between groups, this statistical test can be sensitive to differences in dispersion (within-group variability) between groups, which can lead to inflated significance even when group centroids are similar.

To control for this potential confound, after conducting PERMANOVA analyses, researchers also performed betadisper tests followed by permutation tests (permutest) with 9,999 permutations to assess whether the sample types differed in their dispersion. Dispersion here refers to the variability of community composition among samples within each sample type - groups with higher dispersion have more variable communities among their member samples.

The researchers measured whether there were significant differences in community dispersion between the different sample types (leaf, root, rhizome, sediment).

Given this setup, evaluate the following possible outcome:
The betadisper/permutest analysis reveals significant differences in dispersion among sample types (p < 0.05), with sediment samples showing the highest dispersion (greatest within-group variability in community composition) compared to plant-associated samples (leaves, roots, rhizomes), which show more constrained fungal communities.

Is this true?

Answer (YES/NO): NO